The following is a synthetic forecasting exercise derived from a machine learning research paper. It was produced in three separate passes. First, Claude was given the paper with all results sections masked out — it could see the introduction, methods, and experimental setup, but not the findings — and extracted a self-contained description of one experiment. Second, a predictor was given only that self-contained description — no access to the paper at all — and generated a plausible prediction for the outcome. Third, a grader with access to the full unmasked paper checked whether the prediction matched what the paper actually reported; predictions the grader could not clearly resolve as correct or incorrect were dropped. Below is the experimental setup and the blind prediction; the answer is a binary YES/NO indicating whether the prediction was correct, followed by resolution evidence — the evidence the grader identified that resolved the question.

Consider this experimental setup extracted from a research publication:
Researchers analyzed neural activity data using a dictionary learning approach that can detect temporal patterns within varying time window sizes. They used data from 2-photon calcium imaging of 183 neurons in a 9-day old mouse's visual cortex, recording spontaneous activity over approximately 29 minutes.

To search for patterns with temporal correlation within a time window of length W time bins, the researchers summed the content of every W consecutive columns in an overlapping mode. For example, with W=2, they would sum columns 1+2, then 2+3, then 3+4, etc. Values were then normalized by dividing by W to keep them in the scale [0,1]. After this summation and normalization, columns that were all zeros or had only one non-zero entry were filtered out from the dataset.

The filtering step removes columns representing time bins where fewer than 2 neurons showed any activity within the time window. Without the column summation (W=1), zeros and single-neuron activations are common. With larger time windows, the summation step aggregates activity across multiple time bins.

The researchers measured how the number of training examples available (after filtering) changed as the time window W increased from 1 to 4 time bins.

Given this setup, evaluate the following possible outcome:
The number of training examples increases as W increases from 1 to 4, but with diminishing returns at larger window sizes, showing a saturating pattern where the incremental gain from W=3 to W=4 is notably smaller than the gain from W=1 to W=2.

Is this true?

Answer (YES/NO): NO